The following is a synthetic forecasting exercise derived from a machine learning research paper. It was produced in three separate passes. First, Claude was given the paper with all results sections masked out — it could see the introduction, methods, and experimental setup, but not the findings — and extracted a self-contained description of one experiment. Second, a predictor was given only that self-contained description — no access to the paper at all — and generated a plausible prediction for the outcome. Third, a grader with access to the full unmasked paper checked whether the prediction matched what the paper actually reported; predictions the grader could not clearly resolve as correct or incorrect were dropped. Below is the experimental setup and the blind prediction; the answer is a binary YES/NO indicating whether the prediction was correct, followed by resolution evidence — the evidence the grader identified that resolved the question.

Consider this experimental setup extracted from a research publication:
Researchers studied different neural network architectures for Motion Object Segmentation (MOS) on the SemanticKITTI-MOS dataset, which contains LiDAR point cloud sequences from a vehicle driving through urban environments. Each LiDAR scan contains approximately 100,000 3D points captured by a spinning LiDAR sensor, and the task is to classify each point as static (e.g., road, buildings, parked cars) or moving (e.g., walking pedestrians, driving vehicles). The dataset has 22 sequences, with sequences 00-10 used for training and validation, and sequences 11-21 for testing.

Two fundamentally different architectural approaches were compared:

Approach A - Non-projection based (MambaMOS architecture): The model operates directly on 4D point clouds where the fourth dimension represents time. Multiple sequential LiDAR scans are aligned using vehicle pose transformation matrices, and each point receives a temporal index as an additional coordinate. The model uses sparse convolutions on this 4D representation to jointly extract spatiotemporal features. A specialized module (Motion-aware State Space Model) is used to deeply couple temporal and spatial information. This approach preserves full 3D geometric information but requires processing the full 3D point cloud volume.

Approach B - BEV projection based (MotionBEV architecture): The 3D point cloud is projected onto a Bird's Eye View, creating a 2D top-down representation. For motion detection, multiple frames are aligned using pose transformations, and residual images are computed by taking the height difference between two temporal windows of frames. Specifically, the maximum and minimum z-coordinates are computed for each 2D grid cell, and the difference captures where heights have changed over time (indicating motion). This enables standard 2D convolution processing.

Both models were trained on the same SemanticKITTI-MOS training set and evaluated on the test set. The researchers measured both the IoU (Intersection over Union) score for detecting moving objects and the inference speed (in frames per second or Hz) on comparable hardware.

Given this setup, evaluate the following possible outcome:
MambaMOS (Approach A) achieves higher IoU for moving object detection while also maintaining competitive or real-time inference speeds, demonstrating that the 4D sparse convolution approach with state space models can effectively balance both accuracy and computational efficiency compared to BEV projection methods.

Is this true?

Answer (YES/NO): NO